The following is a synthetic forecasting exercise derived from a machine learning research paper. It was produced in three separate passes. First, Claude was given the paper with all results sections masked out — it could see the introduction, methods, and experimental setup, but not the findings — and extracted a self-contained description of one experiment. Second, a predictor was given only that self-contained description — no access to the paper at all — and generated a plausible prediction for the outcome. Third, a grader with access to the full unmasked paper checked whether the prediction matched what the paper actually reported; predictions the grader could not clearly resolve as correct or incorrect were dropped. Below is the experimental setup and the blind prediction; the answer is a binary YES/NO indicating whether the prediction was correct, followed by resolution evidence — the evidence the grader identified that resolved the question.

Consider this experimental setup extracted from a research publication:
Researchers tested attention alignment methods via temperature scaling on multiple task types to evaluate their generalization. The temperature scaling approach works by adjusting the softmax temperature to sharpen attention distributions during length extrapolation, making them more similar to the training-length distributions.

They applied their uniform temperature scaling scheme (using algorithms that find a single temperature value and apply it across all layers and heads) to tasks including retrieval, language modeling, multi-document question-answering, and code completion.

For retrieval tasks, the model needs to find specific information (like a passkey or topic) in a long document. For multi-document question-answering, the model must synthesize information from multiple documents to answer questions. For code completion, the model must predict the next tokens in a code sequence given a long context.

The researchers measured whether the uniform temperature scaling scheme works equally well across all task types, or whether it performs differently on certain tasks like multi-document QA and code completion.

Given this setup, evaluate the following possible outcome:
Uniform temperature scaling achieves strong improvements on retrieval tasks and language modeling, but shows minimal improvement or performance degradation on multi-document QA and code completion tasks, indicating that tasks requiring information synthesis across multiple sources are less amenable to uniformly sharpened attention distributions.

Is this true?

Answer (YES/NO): NO